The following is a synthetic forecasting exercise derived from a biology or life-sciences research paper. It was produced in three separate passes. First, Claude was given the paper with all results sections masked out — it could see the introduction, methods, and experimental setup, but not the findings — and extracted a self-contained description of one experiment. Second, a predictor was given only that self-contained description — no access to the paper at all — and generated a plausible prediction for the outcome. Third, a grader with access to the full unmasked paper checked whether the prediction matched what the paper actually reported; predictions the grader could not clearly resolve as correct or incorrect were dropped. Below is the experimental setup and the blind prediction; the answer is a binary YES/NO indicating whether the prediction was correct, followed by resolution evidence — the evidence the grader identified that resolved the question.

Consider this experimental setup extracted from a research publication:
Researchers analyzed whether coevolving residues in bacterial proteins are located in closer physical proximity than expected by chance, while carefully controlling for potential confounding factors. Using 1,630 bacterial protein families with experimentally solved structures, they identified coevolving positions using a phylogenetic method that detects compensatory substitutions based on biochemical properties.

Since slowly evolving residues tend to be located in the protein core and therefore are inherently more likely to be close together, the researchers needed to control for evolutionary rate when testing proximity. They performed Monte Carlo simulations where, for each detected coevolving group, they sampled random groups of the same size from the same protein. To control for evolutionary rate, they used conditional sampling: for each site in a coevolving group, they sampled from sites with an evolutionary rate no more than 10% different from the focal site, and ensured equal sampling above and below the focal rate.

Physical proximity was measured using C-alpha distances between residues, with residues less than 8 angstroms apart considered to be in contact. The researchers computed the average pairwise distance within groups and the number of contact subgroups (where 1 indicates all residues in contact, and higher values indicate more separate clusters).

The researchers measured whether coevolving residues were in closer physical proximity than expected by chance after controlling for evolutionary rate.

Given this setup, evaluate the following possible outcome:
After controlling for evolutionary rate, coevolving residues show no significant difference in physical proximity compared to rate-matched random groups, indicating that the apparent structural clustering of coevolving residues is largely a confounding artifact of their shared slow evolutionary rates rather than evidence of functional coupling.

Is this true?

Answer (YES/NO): NO